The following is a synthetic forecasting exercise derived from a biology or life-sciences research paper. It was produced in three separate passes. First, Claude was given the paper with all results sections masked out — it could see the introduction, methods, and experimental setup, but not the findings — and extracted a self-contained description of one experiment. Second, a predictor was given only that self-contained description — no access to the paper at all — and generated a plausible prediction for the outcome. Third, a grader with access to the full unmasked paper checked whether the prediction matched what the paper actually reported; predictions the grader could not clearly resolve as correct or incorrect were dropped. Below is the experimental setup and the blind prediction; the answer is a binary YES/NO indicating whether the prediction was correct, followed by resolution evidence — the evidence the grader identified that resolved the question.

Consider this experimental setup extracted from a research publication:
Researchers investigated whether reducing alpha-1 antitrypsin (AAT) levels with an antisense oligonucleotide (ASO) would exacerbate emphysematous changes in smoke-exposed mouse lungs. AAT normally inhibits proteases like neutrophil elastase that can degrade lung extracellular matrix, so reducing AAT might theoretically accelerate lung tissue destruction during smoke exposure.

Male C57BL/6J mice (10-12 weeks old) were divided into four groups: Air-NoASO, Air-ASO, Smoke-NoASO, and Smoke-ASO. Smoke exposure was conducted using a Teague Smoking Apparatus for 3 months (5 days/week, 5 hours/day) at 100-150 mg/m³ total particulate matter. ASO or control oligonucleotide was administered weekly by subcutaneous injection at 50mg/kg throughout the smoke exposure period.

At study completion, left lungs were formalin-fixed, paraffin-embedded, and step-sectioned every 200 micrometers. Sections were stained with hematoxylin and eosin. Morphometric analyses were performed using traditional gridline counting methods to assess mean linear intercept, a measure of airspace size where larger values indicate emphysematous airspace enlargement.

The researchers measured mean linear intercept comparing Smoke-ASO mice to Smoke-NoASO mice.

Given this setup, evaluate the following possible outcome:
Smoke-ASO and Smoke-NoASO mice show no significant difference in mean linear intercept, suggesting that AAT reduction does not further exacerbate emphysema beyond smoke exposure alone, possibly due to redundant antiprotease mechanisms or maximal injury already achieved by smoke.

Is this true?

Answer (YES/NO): YES